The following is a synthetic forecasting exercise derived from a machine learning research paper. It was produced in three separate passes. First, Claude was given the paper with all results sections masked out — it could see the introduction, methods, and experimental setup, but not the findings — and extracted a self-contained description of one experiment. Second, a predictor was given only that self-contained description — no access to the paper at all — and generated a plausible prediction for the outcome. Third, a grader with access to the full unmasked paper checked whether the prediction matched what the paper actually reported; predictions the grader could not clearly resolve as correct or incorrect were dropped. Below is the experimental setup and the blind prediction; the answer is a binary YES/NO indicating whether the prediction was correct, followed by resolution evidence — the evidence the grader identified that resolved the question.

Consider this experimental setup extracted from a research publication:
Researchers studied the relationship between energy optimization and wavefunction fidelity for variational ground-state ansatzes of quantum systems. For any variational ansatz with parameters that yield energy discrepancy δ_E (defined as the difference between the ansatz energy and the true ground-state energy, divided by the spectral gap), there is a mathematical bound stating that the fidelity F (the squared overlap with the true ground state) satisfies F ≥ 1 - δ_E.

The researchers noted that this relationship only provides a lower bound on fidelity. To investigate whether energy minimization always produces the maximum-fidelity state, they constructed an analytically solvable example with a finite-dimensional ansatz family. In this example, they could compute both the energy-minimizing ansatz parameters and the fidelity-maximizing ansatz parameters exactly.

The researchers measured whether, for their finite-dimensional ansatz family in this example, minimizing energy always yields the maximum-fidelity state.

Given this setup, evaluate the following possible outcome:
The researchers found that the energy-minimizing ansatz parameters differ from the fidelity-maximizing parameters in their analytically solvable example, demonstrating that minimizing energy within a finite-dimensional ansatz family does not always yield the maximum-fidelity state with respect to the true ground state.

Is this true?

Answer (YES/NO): YES